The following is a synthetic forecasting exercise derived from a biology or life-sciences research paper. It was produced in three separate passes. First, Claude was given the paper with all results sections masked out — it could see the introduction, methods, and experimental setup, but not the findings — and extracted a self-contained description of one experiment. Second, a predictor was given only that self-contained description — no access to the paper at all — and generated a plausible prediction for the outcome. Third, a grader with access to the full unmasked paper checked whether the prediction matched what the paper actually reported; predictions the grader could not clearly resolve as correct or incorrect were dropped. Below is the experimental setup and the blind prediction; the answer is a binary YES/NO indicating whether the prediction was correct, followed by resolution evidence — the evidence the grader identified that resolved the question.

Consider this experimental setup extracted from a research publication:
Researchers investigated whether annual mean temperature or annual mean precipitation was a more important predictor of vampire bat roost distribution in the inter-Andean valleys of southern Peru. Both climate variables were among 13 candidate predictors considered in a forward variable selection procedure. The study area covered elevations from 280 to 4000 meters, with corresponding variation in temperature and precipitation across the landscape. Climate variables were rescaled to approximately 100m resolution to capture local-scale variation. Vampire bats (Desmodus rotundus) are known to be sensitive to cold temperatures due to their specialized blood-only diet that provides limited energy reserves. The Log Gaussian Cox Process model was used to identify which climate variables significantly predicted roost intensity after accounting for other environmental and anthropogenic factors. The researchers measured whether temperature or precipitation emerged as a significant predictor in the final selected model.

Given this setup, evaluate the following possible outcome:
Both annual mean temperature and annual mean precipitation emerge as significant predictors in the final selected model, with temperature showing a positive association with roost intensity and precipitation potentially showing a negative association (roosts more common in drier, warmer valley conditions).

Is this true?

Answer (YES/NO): YES